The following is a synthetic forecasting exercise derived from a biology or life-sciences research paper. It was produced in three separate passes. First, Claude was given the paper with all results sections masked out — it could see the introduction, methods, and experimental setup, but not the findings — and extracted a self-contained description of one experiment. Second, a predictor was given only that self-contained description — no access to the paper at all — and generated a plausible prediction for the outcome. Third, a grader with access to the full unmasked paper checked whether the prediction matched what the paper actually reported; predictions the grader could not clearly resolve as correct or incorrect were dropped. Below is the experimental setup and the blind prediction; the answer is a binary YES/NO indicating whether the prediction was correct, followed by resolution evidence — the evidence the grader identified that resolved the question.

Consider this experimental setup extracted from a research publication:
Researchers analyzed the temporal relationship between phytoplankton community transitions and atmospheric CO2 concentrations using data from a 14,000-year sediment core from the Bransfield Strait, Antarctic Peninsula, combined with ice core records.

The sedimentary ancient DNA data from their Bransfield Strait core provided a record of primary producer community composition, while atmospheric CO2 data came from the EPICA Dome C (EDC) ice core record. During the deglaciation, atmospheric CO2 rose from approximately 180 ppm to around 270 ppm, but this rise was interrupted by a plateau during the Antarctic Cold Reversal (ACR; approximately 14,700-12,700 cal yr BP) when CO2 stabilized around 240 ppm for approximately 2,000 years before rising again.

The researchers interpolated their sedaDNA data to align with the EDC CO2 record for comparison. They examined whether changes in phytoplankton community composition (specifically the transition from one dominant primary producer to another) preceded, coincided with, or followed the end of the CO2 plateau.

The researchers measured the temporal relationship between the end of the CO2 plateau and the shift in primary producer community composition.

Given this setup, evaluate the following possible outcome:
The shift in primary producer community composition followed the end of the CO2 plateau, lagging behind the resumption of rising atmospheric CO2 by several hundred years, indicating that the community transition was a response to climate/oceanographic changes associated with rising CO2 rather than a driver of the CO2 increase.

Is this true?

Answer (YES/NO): NO